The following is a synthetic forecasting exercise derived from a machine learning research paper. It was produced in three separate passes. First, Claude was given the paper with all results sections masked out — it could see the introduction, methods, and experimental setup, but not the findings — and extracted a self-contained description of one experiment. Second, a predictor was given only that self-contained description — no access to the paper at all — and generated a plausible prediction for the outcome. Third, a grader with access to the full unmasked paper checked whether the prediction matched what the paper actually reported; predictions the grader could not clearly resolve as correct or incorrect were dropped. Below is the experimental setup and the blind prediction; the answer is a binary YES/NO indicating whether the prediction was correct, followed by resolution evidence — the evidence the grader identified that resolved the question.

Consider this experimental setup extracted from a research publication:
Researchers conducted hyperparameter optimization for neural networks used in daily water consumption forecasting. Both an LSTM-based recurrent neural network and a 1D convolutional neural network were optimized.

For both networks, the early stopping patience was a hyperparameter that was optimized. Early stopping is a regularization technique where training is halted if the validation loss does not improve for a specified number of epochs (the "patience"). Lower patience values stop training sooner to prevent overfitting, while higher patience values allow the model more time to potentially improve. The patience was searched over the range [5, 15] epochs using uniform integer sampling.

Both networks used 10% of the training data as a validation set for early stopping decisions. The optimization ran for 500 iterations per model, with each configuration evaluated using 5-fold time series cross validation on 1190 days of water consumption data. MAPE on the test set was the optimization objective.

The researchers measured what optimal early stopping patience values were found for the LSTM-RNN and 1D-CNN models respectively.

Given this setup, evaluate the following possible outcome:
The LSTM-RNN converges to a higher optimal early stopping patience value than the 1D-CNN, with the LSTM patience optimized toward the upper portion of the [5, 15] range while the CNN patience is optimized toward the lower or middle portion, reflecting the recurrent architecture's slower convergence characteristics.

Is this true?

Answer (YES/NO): YES